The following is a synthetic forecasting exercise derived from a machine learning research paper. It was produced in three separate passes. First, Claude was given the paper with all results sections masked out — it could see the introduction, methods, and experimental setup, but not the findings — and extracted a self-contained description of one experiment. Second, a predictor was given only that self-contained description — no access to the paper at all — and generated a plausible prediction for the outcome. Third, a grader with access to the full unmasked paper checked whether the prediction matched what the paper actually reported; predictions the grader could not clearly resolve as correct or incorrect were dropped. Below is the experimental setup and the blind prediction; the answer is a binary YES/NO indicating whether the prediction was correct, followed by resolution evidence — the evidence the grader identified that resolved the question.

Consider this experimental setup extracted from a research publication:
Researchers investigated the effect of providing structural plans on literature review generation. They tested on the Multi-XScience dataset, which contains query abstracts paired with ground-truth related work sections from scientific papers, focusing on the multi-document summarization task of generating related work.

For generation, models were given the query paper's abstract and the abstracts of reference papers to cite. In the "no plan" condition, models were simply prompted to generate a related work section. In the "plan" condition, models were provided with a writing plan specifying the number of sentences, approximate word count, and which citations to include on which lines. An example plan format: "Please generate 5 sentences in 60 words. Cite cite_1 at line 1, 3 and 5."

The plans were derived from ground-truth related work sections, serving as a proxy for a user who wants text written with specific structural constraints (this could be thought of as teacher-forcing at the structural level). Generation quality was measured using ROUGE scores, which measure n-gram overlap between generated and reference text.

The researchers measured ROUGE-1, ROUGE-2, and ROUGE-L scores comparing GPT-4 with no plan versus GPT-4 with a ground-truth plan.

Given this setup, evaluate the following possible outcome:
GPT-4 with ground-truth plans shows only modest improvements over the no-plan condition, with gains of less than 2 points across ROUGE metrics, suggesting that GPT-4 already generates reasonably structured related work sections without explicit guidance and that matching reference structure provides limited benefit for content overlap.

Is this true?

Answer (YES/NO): NO